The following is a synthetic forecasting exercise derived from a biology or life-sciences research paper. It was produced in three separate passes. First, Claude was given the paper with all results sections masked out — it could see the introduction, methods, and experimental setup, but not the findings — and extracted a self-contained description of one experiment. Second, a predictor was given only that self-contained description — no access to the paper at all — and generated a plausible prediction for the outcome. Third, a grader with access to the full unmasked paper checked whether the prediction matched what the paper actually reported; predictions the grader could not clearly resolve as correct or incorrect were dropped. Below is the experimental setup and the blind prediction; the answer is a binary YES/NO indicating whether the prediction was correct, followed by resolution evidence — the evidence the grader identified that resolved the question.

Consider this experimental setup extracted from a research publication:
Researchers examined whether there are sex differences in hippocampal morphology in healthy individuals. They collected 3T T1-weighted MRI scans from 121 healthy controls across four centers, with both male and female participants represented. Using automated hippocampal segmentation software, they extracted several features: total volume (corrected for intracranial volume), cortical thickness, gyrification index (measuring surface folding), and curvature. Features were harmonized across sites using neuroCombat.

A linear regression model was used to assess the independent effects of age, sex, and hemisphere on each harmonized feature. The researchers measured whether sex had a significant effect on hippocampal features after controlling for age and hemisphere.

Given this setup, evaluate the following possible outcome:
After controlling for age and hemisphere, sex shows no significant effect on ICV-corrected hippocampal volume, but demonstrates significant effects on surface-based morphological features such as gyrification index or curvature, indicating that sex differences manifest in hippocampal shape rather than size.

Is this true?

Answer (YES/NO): NO